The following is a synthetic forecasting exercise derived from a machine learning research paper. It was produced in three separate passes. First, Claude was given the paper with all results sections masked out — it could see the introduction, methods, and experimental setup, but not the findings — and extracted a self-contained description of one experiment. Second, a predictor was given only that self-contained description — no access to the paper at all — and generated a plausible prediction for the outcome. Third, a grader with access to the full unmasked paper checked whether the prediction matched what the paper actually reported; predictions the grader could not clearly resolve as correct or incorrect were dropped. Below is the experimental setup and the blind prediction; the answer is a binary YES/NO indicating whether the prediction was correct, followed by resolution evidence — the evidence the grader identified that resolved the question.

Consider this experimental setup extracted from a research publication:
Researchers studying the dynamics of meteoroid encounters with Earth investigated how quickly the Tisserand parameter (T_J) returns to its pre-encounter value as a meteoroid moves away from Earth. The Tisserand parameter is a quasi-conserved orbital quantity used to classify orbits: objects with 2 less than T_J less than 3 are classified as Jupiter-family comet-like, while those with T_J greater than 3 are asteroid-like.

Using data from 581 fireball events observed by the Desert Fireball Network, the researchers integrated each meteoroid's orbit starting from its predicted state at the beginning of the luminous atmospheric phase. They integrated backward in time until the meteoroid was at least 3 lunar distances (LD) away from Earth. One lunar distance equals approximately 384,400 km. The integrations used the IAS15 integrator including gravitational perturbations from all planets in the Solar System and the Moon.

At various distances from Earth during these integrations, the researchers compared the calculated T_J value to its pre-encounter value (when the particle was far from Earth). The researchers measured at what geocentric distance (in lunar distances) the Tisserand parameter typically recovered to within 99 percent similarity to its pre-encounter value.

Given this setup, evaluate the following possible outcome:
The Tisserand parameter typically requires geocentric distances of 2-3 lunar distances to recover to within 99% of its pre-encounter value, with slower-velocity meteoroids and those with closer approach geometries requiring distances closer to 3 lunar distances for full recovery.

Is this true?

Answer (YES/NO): NO